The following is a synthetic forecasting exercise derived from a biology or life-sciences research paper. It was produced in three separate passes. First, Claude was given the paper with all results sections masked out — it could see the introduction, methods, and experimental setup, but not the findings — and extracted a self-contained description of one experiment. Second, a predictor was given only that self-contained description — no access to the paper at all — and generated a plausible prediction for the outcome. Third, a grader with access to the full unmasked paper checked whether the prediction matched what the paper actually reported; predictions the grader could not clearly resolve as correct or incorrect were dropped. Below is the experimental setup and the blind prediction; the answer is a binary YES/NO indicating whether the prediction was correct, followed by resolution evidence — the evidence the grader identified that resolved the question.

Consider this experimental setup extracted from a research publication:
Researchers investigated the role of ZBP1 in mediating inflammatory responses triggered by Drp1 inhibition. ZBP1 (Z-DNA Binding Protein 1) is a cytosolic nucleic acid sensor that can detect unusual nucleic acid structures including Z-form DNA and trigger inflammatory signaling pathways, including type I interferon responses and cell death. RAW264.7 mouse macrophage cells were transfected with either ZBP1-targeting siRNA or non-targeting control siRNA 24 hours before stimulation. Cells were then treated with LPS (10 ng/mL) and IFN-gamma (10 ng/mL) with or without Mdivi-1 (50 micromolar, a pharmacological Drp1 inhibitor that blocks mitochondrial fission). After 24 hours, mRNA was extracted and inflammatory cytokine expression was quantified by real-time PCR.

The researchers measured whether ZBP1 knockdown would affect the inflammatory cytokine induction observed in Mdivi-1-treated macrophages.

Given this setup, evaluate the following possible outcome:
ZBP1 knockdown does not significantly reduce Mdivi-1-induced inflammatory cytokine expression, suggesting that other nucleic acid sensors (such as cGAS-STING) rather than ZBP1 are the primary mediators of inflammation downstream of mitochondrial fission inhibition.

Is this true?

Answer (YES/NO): NO